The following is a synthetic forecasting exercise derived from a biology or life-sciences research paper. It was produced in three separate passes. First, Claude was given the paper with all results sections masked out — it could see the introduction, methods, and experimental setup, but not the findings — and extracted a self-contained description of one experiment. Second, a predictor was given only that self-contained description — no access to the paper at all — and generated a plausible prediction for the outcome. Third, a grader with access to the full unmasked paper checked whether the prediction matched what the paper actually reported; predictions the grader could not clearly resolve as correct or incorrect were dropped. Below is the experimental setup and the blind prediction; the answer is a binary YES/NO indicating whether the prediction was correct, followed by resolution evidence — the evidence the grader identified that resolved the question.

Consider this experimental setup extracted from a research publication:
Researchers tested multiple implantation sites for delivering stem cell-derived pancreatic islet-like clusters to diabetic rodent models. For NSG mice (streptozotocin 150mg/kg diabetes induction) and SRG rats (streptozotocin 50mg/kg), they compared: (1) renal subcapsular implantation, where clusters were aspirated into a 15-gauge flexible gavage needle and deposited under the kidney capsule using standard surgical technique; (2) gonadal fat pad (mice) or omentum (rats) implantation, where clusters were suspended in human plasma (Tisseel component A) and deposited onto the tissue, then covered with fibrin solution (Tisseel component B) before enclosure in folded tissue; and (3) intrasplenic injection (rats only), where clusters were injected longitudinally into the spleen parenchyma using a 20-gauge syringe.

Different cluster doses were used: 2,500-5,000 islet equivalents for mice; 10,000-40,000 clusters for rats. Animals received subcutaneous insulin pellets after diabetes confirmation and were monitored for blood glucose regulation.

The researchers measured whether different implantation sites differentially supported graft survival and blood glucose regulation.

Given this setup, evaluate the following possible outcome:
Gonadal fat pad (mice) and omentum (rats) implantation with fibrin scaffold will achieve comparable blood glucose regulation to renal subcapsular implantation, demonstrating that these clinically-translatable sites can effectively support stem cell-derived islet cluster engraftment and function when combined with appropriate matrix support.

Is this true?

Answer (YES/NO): YES